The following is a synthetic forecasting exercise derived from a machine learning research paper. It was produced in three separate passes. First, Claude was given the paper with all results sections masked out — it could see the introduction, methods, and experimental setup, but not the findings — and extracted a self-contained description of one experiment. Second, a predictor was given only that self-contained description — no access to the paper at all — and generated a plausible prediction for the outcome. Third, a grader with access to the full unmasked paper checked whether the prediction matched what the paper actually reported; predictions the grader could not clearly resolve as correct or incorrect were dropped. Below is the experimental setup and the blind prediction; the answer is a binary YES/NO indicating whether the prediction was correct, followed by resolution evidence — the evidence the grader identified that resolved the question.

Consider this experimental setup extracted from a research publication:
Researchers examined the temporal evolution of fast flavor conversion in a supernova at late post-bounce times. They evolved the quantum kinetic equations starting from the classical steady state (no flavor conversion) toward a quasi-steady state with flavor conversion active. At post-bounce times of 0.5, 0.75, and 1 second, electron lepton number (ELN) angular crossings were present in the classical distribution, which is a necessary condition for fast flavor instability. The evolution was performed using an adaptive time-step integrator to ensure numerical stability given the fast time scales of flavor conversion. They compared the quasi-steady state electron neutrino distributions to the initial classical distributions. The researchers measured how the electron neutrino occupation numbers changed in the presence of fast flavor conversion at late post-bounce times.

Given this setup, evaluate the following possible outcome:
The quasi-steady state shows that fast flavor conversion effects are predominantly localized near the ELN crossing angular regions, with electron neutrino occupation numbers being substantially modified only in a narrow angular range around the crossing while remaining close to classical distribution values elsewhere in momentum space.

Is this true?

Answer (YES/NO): NO